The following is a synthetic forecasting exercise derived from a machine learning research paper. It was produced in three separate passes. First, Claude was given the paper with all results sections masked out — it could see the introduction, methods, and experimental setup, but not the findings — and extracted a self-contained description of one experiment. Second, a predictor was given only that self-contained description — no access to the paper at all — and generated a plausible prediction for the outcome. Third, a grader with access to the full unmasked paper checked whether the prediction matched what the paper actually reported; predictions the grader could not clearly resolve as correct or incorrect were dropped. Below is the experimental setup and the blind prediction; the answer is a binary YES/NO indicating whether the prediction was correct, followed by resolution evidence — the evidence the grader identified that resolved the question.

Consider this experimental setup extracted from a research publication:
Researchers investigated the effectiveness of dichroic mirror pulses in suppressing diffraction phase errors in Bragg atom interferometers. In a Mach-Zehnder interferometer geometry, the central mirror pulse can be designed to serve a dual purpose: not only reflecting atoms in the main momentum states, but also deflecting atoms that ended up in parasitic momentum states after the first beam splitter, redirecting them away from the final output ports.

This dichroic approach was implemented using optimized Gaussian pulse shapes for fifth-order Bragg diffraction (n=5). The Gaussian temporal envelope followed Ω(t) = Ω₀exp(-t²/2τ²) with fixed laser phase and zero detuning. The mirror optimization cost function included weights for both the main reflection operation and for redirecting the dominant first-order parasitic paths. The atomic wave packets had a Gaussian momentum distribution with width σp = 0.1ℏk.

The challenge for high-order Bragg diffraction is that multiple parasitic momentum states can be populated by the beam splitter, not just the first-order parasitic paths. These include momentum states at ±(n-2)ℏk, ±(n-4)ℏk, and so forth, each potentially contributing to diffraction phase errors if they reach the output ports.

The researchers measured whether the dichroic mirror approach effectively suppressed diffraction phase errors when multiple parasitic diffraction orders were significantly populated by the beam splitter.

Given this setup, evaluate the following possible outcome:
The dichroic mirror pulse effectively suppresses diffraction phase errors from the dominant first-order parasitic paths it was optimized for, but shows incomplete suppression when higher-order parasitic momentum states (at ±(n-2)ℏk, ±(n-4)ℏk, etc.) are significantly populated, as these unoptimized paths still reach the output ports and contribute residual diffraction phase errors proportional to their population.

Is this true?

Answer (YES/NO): YES